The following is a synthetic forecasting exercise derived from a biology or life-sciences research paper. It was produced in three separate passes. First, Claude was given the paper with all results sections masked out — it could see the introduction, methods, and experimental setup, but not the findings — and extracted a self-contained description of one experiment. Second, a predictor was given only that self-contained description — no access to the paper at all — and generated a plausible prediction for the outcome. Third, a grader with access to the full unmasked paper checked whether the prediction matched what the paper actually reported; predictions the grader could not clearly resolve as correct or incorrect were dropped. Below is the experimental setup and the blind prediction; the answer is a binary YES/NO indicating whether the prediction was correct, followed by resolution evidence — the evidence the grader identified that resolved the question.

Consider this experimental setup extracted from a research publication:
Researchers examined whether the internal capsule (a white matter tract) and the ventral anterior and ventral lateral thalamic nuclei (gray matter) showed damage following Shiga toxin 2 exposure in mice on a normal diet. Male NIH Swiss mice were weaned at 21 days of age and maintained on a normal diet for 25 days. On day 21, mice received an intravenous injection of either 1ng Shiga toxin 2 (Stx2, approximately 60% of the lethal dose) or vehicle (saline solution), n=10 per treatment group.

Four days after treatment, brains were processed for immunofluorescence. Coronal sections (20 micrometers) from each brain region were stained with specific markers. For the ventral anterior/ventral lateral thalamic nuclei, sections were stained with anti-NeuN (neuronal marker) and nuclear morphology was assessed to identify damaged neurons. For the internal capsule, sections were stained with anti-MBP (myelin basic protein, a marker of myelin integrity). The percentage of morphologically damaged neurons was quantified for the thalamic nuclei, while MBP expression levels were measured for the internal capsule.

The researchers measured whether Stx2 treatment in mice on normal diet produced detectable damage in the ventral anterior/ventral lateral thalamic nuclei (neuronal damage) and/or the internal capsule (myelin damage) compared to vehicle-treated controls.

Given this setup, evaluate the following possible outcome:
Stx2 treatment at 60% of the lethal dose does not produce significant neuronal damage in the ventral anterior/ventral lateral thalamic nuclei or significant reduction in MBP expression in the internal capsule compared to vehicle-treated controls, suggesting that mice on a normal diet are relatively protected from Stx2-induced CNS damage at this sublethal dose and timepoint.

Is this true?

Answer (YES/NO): NO